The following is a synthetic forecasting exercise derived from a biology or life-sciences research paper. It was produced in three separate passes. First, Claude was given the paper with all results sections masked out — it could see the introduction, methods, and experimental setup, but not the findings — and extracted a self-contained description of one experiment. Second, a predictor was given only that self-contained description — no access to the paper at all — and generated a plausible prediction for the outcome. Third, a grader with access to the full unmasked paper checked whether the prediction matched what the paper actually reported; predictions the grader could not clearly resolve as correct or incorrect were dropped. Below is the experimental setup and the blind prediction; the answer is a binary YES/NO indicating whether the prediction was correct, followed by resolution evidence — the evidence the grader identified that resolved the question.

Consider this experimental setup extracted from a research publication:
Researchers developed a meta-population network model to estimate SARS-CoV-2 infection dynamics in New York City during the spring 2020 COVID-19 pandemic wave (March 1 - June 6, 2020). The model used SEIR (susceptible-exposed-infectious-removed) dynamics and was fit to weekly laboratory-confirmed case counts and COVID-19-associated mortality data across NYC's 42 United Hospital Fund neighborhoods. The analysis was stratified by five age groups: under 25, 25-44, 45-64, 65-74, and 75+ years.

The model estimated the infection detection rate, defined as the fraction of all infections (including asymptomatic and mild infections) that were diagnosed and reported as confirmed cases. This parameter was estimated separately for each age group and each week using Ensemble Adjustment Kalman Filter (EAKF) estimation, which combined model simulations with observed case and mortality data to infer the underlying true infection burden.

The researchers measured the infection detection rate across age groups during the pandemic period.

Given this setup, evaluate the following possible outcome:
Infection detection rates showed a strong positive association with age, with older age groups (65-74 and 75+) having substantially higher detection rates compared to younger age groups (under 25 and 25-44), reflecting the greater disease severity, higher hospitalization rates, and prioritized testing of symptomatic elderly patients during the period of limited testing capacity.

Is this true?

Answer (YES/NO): YES